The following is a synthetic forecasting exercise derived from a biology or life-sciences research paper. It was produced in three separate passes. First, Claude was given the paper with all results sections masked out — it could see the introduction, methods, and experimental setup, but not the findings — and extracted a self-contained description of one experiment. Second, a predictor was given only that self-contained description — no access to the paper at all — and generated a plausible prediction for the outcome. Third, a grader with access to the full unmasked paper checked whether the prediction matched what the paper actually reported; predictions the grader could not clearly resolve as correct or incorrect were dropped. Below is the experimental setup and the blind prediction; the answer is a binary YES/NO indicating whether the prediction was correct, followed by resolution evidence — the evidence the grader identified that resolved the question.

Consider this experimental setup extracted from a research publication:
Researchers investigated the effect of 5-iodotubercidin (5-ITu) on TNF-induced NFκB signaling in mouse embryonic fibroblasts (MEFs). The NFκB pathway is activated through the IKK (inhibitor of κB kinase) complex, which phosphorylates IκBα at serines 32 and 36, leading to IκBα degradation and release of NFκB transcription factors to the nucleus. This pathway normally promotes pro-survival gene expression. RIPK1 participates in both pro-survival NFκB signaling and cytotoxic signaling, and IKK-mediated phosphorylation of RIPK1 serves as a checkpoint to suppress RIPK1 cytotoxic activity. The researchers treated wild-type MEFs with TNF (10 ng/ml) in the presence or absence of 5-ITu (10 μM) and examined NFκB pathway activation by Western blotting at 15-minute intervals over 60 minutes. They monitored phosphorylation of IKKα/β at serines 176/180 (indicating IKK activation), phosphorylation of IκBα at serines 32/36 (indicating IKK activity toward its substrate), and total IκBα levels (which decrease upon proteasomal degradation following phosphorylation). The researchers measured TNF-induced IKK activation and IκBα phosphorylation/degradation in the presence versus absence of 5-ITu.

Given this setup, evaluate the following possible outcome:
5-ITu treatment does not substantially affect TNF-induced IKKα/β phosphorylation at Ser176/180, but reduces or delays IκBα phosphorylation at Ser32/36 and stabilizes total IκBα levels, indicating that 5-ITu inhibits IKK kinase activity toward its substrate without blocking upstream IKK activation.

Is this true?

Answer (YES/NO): NO